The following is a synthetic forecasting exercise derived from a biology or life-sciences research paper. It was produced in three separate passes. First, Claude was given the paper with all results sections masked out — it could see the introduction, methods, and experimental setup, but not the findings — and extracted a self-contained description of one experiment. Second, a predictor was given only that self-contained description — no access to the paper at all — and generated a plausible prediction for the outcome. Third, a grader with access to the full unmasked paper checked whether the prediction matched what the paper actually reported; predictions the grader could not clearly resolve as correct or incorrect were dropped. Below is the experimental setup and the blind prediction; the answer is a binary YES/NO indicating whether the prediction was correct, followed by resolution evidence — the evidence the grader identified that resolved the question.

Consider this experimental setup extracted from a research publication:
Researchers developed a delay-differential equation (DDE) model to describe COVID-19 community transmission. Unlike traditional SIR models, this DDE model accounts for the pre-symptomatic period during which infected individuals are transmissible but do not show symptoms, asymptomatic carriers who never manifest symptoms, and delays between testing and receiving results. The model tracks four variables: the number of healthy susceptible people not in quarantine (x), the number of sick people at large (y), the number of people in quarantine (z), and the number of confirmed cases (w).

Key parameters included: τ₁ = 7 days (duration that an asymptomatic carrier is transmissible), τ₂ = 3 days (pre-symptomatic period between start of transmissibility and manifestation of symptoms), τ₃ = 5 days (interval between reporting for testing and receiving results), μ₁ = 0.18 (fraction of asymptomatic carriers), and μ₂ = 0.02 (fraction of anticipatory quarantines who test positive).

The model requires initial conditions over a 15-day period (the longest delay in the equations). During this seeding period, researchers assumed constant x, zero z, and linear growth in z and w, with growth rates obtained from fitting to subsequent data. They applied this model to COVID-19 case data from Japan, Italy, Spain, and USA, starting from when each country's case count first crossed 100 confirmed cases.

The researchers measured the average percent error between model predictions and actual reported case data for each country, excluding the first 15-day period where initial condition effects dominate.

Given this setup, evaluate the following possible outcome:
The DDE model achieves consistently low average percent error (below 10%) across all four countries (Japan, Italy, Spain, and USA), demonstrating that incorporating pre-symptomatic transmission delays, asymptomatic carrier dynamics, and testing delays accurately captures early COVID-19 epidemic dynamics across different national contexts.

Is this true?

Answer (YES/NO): NO